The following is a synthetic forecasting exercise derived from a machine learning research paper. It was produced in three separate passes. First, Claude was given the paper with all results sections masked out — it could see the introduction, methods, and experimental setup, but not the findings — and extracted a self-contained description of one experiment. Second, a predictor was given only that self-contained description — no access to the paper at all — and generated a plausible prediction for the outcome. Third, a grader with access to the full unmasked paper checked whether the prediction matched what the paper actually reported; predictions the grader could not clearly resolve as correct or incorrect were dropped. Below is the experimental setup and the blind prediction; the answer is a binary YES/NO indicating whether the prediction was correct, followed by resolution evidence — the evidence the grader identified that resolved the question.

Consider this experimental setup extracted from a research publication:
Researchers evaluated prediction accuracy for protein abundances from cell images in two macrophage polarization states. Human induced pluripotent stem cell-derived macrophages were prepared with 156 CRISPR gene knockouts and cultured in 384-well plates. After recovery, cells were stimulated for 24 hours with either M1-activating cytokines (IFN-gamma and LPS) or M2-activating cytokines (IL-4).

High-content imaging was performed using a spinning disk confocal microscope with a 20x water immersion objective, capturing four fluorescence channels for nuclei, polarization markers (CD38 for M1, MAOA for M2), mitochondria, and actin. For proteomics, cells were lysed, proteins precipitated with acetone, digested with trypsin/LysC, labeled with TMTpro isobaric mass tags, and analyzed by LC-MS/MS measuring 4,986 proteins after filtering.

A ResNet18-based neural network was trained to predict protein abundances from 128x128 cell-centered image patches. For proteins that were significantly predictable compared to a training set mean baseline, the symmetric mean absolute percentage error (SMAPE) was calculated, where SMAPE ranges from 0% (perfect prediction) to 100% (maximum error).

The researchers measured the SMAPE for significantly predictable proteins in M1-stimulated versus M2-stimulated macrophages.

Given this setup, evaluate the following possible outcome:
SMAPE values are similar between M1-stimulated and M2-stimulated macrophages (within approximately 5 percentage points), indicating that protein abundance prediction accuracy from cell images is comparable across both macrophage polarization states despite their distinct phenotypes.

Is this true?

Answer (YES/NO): YES